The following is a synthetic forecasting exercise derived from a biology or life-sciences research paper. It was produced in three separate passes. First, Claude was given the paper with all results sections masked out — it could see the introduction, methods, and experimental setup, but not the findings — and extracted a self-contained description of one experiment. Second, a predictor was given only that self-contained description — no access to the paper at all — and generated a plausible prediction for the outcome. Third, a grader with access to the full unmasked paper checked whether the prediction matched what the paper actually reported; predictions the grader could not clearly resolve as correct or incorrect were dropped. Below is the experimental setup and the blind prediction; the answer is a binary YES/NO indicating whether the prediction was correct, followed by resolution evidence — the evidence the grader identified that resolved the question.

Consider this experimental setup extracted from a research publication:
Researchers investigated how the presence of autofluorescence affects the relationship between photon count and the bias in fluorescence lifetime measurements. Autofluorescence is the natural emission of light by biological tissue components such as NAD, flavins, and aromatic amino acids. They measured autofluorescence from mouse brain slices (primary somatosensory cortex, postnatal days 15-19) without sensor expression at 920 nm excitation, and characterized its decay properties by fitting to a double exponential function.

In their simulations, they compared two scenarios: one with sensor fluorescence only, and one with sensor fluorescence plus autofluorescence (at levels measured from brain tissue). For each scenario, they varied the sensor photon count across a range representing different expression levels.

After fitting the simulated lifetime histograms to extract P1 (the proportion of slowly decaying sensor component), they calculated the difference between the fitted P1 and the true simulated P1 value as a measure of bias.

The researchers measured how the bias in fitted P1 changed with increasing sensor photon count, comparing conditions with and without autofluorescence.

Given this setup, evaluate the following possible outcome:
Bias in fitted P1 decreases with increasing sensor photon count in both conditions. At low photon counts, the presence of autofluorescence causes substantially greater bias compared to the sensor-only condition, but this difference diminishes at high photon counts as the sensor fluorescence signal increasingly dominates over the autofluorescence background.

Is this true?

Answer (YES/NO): NO